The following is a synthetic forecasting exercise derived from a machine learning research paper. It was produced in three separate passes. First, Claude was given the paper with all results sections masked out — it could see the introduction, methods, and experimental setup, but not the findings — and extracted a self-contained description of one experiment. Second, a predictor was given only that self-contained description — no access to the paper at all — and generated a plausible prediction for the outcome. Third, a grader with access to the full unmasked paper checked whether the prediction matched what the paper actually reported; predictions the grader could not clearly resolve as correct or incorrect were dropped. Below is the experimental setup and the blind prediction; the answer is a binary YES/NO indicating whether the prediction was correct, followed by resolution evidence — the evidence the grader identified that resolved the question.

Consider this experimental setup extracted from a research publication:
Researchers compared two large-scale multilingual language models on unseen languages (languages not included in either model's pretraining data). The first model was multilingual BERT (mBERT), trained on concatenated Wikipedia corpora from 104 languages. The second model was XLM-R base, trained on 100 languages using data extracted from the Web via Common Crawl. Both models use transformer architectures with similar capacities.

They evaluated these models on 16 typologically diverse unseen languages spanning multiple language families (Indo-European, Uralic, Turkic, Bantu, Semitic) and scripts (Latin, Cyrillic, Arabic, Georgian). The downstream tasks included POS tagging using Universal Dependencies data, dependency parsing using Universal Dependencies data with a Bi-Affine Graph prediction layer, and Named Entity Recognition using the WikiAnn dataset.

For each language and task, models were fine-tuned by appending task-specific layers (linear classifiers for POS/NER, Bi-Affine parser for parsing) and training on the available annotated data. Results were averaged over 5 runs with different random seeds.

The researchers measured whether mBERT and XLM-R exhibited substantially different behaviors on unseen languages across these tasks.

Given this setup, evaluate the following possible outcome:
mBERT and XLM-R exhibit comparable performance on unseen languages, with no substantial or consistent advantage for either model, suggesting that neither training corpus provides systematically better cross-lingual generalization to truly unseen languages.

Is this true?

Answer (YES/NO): YES